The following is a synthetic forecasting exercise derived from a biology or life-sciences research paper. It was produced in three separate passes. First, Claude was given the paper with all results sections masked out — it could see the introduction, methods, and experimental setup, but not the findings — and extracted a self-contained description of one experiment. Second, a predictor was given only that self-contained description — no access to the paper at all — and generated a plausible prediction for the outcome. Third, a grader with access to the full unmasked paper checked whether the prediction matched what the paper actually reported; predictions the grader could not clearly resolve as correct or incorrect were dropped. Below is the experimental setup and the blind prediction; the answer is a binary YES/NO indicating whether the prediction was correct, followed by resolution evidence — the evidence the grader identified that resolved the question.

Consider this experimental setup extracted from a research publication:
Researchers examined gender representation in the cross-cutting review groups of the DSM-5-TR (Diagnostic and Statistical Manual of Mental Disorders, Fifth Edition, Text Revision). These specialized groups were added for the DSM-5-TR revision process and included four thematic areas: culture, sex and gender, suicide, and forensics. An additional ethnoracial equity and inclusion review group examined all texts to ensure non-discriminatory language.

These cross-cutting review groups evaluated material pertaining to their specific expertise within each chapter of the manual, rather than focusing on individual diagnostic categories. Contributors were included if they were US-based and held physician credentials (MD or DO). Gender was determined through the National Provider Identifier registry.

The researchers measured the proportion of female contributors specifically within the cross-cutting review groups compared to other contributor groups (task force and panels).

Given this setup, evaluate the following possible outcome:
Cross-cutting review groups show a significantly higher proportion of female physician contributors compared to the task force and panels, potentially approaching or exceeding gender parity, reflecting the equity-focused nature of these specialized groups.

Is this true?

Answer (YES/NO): YES